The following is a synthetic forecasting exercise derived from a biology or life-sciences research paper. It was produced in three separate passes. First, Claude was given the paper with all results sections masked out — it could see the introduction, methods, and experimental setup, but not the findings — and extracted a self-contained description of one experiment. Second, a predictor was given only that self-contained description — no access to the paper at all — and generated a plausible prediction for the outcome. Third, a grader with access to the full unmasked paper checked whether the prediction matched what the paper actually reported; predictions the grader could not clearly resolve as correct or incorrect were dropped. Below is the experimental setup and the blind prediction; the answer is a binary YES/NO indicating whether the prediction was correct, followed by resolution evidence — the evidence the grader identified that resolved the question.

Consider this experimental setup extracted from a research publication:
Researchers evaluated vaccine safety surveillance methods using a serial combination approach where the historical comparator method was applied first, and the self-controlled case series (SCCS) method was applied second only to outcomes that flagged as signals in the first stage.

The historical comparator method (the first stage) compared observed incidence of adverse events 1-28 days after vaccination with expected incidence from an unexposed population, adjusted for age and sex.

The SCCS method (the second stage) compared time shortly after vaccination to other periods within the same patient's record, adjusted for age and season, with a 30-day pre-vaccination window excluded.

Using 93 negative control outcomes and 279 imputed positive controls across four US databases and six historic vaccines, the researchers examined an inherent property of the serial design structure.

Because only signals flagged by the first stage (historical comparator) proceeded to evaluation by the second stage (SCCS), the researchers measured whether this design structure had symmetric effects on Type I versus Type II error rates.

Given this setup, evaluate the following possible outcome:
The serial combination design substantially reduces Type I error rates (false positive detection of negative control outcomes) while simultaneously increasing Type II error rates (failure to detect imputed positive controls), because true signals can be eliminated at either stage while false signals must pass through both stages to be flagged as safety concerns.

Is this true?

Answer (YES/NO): YES